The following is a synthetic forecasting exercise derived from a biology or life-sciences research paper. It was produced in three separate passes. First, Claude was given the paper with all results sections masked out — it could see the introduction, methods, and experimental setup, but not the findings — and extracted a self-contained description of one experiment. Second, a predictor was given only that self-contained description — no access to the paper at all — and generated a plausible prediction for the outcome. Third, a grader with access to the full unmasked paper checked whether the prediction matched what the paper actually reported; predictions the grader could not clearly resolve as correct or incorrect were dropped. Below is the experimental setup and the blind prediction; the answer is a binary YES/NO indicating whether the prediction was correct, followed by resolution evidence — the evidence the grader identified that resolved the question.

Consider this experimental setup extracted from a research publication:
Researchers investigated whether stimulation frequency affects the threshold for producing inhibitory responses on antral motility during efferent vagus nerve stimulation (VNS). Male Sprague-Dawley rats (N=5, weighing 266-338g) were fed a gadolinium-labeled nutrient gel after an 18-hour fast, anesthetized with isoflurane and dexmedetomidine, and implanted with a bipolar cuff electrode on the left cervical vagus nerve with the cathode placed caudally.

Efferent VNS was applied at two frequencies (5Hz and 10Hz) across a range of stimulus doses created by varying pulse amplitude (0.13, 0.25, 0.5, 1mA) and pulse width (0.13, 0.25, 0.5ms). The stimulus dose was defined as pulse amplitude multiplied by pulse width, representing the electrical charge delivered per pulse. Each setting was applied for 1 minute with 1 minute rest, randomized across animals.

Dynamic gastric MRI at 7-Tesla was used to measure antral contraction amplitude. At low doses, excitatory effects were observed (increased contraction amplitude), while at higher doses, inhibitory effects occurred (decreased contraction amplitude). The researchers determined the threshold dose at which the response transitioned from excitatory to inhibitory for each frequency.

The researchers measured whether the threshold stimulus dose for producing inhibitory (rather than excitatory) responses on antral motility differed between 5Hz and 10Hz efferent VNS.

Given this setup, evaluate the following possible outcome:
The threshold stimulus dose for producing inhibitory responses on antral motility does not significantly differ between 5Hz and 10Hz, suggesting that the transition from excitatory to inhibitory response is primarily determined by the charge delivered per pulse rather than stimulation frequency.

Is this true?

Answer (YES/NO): NO